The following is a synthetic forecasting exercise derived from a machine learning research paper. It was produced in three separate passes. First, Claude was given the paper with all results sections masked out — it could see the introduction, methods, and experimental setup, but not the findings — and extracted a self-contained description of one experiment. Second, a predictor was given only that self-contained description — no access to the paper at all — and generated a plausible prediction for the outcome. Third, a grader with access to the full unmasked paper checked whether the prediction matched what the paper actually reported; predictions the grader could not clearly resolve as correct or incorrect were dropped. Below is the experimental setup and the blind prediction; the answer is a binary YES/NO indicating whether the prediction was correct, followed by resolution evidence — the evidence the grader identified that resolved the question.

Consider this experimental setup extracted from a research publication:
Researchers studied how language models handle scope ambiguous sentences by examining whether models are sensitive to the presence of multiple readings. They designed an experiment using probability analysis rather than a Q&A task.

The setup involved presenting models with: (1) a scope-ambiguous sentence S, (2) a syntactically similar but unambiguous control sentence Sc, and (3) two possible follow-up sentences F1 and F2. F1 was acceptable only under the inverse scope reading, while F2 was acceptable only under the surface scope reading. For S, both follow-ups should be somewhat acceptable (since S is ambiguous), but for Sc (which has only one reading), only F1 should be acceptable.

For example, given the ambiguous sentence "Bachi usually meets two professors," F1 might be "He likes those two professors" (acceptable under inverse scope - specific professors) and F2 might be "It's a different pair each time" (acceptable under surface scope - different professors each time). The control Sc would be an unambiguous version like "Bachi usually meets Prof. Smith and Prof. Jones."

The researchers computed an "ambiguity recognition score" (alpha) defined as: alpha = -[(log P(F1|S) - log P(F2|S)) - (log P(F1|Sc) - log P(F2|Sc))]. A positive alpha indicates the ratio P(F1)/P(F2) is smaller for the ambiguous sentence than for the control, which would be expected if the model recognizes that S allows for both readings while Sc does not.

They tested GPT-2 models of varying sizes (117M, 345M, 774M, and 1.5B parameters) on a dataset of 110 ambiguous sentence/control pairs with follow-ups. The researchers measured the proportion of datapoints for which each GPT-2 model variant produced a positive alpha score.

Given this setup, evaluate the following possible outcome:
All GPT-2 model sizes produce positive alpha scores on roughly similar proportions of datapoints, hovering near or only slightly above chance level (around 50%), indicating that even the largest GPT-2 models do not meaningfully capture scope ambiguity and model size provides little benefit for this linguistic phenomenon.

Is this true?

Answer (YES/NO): NO